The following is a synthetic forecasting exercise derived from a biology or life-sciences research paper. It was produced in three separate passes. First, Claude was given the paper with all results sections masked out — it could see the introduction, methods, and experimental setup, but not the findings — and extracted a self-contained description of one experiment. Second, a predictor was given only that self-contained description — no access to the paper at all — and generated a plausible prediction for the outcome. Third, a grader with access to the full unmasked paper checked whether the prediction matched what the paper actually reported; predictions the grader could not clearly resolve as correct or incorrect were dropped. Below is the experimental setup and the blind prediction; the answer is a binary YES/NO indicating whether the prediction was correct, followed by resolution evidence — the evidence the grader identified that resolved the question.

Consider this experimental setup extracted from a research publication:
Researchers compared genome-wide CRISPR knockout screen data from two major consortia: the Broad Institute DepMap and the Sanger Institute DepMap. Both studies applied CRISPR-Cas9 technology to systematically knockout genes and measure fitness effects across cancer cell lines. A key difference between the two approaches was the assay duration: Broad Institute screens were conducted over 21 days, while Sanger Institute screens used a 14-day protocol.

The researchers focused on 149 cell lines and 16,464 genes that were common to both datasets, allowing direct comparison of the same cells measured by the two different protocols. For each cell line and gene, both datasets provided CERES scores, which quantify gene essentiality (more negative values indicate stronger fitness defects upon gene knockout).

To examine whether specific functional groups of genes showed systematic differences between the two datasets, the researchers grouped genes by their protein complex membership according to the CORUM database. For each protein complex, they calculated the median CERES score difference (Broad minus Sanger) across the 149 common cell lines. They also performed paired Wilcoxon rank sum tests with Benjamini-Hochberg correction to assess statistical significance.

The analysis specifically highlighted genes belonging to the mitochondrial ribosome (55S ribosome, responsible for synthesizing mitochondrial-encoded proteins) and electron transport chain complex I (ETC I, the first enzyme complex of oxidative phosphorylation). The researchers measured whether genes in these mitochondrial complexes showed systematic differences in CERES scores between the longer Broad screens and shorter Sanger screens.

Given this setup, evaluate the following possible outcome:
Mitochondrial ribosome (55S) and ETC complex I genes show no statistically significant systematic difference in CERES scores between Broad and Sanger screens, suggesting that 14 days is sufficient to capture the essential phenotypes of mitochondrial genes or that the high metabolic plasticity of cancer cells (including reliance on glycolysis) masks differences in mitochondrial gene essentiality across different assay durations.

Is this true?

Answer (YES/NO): NO